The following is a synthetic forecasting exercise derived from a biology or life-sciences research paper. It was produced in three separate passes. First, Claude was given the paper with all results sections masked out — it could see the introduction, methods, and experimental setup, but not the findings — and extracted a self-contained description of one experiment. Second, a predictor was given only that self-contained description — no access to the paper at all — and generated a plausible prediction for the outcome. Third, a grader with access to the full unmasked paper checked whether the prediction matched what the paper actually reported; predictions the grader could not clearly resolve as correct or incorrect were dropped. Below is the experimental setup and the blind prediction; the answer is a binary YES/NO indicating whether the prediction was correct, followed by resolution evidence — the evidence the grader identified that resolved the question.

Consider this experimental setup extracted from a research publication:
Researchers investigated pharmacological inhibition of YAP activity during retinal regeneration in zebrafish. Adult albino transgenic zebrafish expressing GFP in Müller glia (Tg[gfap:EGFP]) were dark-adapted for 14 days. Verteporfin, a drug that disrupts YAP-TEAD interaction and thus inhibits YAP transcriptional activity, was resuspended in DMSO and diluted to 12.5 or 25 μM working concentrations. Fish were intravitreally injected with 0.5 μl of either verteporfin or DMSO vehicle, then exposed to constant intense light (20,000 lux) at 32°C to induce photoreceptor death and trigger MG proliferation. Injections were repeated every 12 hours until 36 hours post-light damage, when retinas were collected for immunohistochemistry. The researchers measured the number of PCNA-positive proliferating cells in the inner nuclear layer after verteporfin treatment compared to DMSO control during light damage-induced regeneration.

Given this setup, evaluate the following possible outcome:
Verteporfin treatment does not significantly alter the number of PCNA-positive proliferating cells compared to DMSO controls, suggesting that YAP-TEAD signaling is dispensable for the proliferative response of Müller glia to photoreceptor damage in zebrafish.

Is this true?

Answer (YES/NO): NO